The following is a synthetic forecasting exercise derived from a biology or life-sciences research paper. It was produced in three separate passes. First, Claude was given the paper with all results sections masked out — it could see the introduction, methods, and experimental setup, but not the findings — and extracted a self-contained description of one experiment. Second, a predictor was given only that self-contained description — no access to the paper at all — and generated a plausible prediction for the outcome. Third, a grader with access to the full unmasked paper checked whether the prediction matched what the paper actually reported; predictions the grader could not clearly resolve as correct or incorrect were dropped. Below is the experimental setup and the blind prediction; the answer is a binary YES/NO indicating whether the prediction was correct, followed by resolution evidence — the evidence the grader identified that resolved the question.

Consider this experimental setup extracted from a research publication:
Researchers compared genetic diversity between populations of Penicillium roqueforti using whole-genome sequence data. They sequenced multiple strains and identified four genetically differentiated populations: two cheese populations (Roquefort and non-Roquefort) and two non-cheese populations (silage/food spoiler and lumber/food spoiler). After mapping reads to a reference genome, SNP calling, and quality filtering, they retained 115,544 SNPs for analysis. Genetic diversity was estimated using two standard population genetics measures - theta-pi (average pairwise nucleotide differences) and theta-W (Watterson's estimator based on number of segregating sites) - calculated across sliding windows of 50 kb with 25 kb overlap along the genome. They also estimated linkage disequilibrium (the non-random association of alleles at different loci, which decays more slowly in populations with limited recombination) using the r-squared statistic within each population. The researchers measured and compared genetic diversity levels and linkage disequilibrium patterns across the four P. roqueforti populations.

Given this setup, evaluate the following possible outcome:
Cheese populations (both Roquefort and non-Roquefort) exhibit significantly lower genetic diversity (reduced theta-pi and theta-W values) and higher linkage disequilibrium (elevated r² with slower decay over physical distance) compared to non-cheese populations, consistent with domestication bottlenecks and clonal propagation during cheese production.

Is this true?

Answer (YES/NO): YES